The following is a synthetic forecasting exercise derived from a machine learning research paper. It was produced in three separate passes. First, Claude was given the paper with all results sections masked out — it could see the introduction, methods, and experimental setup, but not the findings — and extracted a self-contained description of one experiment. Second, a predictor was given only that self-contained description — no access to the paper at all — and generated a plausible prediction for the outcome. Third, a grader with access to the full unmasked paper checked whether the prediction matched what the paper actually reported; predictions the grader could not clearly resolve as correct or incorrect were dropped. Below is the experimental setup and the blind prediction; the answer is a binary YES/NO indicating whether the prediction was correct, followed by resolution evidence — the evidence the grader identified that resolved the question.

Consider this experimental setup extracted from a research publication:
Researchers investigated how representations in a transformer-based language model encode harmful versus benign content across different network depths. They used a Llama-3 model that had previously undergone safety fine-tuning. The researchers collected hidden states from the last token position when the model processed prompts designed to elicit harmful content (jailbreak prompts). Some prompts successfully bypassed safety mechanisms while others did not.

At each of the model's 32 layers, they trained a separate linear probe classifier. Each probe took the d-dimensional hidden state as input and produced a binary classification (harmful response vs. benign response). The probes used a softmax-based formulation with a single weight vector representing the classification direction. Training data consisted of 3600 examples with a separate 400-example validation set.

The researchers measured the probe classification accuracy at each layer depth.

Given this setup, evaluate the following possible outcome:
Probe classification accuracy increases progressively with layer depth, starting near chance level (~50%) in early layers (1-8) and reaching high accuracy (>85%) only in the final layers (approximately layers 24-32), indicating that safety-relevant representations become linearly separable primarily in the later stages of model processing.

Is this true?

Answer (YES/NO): NO